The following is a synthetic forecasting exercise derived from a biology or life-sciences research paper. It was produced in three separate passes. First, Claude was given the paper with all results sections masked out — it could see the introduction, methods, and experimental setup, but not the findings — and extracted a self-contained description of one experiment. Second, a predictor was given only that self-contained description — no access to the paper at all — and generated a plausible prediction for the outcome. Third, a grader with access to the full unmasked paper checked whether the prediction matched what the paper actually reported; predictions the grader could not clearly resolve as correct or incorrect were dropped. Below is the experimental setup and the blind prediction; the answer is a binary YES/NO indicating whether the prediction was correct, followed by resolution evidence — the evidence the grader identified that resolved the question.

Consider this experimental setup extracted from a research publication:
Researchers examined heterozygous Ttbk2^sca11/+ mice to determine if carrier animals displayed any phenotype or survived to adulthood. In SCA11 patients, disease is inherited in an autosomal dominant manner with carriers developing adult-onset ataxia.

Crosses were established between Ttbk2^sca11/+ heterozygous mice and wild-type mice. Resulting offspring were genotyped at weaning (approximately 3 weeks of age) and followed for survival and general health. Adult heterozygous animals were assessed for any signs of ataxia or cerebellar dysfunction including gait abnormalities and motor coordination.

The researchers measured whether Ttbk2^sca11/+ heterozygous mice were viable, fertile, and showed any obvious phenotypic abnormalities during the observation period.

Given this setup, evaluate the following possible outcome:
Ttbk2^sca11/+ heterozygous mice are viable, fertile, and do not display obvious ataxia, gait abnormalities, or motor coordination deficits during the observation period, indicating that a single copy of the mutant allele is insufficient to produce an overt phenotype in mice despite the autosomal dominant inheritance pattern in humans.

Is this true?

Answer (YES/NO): YES